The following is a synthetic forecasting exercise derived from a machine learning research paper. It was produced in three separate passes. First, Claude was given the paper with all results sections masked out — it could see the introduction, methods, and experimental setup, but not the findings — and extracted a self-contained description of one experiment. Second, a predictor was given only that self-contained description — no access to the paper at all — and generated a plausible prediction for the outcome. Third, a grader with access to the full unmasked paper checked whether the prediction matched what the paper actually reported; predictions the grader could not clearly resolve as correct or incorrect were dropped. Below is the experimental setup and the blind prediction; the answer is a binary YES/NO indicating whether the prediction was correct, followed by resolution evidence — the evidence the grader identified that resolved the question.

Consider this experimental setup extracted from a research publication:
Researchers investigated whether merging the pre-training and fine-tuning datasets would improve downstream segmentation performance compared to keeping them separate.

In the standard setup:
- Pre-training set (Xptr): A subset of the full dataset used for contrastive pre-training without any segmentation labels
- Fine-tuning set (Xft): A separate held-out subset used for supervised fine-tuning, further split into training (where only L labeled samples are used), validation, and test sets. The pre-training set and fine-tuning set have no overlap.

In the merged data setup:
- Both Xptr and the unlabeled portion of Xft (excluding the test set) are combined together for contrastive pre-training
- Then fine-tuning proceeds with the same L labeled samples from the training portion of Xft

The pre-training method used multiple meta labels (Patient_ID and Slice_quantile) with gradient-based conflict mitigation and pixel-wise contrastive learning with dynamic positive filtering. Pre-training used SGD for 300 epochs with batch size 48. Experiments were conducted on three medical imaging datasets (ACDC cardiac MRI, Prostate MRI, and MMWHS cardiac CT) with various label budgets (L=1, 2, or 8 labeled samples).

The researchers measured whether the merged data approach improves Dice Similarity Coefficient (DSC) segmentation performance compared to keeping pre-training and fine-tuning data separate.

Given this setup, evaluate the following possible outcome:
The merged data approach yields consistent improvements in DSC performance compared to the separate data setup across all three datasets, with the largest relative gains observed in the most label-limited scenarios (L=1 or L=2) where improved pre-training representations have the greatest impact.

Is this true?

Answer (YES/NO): YES